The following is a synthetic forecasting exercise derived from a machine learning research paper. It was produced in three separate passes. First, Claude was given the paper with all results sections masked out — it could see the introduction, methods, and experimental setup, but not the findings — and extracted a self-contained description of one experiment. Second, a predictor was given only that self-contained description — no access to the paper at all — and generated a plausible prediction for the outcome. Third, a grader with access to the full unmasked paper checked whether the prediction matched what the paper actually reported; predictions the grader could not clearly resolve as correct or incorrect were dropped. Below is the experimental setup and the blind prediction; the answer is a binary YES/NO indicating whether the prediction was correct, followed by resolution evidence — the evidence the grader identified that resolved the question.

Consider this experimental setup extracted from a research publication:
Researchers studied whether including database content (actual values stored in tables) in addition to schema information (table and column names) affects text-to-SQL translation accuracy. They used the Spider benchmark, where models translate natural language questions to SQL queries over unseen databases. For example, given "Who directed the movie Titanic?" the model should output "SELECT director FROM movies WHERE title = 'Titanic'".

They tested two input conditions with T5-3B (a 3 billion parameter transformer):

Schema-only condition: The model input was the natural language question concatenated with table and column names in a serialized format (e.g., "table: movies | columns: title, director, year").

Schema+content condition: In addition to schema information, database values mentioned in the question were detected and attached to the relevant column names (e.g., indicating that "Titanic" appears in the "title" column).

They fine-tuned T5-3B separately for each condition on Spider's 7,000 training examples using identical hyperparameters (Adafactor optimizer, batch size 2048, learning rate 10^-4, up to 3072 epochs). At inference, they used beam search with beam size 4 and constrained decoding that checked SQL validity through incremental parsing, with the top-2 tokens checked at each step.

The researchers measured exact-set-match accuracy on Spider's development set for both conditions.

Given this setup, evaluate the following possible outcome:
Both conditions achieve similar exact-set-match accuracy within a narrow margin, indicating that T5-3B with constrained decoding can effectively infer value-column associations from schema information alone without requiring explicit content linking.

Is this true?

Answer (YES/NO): NO